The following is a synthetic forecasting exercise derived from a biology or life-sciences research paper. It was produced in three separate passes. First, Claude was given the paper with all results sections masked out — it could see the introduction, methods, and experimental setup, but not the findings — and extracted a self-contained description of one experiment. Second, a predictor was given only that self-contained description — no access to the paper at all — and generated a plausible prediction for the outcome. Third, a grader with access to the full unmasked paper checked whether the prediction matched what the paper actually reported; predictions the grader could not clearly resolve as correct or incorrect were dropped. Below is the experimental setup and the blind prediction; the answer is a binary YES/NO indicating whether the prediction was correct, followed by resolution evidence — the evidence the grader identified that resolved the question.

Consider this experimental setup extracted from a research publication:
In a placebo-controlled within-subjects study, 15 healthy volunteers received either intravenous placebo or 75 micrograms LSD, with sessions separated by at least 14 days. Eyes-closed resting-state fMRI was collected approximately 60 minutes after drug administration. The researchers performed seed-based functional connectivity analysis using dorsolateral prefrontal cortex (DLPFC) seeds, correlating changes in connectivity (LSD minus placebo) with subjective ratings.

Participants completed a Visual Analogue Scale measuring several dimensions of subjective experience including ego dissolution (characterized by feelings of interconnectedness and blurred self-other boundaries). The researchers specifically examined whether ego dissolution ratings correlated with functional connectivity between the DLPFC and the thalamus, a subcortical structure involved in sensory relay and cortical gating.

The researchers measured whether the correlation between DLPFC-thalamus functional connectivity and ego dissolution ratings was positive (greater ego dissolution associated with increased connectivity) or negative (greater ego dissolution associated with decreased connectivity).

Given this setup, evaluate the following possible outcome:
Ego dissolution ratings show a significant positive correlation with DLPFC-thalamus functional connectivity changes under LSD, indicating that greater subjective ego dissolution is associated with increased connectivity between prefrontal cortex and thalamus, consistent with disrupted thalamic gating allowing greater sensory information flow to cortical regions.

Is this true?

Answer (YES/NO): YES